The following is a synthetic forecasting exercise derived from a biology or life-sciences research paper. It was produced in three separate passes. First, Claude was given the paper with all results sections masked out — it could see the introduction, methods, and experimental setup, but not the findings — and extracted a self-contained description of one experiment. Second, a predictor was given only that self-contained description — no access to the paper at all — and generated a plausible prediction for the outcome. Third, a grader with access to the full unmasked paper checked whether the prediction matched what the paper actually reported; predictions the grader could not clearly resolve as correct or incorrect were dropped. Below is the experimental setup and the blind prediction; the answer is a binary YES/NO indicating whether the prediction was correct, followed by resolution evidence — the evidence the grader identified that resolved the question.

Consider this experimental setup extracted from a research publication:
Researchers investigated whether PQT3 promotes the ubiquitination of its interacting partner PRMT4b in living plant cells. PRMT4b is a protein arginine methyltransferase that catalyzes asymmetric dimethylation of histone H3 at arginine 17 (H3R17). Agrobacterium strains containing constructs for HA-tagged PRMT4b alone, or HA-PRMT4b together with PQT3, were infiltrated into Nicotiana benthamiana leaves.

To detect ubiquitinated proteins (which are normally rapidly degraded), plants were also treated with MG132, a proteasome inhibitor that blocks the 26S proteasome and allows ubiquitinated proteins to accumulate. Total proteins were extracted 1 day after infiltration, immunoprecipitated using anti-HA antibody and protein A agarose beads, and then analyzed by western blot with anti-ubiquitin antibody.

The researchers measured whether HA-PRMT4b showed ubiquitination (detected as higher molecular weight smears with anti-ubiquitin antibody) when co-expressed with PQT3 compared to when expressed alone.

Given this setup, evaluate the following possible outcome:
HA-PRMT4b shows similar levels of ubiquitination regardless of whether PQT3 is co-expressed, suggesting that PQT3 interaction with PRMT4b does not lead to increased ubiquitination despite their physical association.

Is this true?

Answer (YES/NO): NO